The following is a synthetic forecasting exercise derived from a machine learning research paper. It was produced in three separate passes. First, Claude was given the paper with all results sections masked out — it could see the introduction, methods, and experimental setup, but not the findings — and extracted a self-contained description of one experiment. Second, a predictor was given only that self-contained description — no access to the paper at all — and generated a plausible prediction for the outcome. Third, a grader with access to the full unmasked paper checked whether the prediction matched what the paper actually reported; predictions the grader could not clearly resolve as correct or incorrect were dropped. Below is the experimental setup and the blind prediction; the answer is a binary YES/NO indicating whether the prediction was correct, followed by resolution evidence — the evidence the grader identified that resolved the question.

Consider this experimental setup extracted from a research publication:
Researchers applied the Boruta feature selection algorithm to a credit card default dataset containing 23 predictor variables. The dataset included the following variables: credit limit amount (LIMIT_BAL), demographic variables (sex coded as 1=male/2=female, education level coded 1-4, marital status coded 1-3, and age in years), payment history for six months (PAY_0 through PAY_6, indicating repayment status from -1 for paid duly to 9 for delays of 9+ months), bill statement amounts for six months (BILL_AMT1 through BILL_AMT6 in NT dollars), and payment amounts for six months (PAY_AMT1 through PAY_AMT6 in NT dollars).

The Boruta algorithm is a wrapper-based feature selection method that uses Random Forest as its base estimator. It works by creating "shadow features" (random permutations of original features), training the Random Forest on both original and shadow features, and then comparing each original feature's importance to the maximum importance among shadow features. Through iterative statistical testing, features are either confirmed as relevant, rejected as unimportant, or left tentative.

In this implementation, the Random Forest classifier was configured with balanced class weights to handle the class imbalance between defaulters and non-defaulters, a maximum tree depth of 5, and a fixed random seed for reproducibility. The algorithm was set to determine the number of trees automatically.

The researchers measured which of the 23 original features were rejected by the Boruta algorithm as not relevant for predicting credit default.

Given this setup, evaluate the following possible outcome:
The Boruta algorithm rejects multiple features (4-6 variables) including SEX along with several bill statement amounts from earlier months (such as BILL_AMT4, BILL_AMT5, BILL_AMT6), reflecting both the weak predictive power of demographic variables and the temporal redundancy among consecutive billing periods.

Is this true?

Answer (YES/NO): NO